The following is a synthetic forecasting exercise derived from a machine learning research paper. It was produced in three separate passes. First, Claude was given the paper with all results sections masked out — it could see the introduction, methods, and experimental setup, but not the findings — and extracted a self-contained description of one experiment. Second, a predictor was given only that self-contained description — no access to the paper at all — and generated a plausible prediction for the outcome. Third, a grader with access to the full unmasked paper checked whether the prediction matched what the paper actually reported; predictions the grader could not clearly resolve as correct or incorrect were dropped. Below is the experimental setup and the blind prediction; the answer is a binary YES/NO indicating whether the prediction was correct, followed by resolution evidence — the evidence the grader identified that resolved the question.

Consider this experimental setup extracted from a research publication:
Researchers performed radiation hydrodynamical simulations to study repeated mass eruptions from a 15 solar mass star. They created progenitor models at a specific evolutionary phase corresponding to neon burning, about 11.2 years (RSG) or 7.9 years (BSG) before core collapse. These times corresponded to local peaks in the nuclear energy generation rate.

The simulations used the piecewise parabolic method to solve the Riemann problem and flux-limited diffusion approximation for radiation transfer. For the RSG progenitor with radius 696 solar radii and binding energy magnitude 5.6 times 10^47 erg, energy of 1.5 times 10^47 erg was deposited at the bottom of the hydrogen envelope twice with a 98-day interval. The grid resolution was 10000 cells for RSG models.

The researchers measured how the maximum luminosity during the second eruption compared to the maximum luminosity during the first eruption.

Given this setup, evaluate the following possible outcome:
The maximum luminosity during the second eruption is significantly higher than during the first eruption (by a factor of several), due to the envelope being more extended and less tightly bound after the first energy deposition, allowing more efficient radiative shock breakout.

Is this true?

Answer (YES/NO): NO